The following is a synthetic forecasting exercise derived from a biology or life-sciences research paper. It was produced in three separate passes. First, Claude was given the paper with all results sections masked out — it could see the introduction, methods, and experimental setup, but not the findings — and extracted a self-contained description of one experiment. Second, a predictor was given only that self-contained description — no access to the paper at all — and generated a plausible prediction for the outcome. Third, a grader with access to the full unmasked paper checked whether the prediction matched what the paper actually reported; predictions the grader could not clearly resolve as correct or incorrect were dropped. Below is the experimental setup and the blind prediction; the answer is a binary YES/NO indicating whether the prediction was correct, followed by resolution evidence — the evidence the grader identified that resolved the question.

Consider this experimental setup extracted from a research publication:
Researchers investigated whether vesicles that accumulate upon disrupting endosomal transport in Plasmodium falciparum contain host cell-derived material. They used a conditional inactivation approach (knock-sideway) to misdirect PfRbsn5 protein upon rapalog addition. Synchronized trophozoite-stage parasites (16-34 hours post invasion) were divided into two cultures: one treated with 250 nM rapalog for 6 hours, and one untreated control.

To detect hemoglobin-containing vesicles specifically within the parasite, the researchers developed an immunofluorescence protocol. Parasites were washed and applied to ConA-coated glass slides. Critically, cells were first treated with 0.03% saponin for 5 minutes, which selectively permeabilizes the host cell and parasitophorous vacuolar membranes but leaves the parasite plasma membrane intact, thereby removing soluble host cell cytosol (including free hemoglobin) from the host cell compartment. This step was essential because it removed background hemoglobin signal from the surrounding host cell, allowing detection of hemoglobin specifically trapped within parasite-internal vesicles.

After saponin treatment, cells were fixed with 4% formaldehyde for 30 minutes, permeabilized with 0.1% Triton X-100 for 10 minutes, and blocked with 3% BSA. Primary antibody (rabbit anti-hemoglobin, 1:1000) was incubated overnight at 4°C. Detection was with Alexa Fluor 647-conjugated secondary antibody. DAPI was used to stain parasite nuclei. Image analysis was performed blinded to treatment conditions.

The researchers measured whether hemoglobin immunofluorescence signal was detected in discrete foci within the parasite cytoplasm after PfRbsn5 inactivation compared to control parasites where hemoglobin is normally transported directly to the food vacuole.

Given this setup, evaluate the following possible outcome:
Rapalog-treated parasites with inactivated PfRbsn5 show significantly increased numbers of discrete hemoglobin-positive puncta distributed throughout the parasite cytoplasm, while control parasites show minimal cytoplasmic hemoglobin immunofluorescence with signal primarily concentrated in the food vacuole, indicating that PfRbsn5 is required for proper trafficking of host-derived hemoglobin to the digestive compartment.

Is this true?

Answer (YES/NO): YES